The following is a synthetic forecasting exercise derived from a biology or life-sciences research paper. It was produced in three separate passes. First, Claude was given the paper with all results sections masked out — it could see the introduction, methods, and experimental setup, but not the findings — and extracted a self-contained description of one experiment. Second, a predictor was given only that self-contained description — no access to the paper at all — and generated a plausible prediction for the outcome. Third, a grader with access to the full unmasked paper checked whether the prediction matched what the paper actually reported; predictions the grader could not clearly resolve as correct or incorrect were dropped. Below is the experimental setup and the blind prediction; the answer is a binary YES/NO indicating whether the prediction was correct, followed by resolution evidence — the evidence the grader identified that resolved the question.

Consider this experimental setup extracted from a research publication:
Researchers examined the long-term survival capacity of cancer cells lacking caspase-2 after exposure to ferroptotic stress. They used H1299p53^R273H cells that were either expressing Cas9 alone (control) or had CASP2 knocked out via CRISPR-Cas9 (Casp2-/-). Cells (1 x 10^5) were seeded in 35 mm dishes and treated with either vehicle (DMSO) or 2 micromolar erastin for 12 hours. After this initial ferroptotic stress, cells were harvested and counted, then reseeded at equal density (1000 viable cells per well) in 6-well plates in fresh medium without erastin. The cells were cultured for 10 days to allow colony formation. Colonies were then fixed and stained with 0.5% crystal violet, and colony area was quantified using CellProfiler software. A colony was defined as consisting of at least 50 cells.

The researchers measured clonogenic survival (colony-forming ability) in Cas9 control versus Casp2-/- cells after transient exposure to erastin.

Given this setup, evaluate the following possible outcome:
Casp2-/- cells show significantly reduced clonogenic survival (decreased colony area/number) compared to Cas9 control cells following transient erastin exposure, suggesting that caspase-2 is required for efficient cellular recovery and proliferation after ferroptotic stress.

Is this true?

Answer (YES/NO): YES